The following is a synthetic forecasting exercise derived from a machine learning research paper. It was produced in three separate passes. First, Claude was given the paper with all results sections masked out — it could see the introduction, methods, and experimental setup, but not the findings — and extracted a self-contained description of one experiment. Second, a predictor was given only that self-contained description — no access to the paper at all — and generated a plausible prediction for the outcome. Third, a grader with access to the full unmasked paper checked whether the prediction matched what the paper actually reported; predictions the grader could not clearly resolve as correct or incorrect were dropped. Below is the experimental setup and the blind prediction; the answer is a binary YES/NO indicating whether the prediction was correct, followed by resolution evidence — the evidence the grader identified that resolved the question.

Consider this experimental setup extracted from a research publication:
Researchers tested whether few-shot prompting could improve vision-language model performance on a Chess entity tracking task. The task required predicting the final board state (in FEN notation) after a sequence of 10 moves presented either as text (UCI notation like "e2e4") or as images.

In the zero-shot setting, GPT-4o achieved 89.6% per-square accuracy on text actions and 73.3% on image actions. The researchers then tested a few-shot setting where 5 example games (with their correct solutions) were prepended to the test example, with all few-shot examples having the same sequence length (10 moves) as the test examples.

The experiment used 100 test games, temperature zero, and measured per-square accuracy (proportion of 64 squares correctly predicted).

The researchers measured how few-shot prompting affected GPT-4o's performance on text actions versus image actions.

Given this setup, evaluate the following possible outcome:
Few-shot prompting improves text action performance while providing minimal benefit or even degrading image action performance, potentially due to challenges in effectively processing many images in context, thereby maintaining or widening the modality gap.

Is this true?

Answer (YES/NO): NO